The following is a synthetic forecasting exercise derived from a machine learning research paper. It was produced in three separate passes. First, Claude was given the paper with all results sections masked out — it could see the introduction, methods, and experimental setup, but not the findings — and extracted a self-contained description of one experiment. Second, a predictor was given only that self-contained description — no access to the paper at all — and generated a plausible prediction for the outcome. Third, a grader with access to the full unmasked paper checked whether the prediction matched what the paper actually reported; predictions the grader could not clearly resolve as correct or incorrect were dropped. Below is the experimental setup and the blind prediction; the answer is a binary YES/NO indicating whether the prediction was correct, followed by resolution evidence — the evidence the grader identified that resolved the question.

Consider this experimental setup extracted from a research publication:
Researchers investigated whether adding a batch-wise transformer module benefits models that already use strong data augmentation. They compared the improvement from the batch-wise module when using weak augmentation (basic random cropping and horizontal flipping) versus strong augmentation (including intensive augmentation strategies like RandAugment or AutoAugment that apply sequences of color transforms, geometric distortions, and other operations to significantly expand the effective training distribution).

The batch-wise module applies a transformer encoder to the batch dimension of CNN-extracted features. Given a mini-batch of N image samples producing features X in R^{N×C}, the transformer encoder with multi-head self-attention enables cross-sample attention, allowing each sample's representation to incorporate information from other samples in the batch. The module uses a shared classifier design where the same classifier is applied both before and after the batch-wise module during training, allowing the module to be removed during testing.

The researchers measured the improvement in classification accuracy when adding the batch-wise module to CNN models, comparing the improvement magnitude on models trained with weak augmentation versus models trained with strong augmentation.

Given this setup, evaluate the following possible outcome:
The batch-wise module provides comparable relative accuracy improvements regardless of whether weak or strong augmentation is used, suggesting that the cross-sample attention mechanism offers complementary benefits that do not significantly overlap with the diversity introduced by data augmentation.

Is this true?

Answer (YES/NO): NO